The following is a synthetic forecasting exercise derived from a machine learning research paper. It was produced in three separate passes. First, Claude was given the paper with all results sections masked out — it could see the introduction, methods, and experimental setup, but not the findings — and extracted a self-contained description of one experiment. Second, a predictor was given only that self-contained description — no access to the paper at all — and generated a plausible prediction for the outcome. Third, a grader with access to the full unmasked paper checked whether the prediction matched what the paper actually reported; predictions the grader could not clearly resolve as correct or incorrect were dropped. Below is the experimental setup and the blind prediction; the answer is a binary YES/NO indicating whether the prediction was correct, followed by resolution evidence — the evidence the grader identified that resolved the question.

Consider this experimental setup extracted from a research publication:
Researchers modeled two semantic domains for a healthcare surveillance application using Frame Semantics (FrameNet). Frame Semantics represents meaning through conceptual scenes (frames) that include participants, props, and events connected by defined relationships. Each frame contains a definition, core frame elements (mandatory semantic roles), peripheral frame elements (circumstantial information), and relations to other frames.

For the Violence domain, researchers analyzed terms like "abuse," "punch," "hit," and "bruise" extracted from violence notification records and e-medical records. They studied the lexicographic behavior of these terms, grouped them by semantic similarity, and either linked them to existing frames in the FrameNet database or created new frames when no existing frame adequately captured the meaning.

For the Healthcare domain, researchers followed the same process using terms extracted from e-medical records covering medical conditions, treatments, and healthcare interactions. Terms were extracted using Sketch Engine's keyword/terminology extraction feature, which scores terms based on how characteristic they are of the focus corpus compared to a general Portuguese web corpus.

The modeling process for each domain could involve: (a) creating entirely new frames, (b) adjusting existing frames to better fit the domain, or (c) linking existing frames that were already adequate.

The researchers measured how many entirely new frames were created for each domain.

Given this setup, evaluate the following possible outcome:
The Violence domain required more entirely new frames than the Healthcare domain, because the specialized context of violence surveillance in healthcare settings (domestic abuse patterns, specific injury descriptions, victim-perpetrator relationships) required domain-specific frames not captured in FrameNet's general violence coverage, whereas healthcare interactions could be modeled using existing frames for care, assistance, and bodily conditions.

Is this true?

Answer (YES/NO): NO